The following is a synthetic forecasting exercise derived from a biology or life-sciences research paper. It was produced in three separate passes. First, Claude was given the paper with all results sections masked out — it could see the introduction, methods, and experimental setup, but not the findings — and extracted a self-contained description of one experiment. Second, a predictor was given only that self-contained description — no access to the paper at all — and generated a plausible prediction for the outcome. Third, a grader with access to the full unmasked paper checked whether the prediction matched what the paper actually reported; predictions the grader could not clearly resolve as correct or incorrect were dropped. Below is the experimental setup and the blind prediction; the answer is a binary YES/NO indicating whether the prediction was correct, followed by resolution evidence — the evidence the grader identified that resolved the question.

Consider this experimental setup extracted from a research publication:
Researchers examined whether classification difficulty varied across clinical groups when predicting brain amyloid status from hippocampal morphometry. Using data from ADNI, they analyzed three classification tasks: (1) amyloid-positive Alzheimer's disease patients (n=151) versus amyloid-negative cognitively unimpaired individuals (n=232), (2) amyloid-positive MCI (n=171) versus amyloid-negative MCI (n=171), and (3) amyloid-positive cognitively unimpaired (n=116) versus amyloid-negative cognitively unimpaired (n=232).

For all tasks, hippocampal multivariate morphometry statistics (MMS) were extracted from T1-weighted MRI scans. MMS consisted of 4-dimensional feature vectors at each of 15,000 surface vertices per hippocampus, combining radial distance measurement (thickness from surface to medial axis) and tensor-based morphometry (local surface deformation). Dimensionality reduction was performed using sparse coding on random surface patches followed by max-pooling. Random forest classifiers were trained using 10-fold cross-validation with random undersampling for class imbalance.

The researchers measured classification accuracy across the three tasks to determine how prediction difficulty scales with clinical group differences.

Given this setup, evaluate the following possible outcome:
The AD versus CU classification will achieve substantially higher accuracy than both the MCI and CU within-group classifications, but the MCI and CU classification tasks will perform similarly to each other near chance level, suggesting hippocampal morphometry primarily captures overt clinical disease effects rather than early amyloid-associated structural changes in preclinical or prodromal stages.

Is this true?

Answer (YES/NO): NO